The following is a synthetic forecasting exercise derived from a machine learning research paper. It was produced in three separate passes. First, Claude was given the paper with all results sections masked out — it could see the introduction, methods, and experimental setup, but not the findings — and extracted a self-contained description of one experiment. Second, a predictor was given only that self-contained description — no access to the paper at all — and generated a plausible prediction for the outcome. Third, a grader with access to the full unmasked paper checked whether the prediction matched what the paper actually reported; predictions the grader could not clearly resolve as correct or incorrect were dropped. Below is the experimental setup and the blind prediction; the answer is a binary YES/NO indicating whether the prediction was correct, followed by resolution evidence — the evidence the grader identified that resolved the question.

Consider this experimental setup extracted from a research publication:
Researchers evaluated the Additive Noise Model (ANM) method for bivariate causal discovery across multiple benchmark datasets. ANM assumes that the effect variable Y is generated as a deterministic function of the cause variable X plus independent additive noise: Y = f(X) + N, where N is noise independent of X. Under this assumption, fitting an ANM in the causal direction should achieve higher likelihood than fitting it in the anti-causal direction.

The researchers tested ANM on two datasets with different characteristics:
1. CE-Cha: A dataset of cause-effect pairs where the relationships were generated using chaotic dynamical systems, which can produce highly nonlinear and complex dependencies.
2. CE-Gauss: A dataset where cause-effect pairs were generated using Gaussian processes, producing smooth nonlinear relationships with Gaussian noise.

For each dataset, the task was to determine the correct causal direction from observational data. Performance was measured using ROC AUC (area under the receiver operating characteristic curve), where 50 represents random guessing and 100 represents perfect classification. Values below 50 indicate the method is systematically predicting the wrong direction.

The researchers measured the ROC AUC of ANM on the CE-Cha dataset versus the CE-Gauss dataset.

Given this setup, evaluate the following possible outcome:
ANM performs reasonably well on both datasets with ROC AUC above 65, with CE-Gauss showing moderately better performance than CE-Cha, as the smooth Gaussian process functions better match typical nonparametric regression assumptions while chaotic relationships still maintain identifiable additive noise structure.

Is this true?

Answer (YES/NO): NO